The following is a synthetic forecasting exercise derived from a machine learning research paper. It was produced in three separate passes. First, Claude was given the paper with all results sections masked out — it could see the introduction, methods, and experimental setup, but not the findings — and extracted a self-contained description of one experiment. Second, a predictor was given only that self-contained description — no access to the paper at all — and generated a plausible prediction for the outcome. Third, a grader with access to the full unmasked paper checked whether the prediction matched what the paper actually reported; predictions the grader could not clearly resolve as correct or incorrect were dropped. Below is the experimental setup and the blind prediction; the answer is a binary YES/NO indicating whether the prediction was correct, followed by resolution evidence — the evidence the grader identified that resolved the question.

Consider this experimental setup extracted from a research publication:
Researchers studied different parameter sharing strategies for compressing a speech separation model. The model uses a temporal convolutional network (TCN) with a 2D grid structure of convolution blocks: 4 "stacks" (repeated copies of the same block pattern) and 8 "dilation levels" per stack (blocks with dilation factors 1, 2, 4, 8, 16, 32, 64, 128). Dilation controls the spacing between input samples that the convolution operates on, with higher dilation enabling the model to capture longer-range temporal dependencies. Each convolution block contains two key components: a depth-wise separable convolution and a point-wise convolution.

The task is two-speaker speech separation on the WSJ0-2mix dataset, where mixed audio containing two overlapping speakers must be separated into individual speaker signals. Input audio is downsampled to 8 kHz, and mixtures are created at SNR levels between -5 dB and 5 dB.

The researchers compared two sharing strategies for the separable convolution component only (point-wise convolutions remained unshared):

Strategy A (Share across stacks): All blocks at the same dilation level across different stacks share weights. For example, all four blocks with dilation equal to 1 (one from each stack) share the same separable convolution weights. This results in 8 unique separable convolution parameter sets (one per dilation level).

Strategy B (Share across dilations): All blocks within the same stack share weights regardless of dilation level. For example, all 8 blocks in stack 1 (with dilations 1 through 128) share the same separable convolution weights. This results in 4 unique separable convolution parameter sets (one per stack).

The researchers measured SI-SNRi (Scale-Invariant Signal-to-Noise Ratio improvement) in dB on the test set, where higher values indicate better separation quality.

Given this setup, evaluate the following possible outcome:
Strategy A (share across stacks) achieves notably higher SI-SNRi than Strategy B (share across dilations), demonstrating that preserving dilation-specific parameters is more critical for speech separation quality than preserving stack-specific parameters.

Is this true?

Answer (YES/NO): YES